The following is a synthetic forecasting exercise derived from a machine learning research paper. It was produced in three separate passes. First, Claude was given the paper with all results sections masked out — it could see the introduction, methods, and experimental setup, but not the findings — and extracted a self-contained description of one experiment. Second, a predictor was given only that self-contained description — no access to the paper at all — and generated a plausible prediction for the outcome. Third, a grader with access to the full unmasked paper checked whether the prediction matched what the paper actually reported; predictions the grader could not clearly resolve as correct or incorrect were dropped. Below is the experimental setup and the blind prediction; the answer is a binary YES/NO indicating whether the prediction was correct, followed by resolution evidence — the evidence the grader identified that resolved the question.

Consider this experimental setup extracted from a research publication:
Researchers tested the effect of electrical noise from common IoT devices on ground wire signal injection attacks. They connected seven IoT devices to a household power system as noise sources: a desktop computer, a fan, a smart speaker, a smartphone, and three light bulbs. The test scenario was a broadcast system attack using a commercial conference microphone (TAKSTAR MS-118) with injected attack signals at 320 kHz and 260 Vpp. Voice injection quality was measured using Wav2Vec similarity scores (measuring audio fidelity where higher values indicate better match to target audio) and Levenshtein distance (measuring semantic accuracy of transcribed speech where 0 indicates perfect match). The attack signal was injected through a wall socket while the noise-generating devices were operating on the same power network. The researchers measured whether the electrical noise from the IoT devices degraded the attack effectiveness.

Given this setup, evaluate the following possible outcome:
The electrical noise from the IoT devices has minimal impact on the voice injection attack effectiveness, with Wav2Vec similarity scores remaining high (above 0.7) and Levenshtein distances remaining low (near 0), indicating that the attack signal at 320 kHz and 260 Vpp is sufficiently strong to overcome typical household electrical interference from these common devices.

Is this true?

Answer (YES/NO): NO